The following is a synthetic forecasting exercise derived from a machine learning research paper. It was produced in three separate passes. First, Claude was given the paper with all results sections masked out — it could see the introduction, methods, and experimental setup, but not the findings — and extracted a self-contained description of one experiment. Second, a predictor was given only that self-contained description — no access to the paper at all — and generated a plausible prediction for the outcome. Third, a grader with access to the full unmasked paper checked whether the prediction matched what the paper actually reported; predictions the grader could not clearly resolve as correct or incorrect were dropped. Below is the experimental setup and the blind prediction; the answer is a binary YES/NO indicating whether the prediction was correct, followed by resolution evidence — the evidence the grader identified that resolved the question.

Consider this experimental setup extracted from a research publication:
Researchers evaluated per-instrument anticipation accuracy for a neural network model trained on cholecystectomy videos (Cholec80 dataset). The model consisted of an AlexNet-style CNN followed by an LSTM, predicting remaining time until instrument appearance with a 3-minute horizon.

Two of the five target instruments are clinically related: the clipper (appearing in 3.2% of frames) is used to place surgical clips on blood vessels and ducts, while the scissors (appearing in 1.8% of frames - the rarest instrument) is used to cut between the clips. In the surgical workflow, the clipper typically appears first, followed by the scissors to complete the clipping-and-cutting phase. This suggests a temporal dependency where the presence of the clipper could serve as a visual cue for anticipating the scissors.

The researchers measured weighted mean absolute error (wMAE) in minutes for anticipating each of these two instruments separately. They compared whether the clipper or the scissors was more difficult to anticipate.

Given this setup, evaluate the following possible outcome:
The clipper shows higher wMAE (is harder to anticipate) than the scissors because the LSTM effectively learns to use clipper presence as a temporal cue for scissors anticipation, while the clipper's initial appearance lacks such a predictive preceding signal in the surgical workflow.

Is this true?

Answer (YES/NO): YES